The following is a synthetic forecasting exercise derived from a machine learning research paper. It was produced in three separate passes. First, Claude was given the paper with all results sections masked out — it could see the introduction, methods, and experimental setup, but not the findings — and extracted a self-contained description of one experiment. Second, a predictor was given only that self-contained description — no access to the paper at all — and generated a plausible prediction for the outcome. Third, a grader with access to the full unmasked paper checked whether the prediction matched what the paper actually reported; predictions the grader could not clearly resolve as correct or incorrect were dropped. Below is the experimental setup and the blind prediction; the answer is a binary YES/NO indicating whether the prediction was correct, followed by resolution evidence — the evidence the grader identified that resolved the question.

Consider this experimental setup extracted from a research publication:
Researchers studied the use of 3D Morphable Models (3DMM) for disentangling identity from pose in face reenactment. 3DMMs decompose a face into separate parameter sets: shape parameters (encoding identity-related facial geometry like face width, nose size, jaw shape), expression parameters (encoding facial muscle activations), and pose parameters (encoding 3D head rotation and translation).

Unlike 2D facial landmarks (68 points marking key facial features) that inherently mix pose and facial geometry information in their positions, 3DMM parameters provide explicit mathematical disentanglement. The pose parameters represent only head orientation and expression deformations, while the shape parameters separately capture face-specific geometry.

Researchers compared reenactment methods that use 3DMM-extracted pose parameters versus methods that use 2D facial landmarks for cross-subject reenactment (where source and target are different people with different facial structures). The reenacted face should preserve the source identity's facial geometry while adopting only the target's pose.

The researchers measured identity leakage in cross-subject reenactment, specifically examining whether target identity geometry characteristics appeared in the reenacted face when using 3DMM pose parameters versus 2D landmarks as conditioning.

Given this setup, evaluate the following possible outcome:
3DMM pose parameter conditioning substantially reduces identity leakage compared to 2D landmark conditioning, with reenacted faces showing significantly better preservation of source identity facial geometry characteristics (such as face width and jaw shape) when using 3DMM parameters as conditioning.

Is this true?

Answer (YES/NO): YES